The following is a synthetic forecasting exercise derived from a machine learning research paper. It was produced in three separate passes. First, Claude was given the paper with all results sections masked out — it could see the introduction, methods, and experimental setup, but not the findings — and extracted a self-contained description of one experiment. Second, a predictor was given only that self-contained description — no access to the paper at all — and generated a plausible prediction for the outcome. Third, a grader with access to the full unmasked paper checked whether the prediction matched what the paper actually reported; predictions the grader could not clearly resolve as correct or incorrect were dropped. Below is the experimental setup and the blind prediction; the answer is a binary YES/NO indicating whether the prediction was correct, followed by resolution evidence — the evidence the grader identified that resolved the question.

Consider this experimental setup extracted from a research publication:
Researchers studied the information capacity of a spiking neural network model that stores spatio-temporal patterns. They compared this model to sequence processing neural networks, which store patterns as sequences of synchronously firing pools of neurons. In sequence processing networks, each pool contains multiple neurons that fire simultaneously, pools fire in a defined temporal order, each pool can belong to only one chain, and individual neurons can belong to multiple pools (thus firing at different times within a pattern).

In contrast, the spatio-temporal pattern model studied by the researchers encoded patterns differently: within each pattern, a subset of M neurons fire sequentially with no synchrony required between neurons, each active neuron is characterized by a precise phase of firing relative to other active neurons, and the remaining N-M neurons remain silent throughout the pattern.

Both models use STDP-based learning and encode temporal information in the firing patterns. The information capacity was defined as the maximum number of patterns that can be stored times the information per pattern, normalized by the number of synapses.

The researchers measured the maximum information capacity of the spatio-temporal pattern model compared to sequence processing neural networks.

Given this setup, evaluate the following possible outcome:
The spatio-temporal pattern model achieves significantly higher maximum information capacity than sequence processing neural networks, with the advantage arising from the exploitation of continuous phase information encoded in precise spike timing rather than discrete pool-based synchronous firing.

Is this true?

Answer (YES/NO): NO